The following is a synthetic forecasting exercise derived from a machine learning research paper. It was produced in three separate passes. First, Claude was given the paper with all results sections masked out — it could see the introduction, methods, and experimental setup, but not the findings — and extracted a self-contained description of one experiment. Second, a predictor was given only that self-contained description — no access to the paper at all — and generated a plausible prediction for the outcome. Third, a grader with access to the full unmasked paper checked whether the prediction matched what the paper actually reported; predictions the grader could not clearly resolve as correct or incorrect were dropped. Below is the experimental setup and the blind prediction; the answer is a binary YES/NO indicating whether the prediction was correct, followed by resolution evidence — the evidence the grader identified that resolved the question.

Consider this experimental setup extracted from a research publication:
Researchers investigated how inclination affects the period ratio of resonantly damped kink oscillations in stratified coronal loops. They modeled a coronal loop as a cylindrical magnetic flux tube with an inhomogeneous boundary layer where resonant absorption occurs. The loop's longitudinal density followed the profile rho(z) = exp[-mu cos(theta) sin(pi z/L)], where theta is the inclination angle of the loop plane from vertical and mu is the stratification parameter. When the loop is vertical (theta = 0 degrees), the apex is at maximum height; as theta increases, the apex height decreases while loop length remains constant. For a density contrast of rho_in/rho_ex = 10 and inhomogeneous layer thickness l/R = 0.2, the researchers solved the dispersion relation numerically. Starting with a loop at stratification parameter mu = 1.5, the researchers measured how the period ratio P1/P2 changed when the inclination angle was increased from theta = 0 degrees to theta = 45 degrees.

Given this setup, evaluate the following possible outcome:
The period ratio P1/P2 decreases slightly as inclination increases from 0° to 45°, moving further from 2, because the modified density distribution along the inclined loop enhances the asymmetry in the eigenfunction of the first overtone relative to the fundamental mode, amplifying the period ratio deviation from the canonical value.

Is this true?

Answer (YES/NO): NO